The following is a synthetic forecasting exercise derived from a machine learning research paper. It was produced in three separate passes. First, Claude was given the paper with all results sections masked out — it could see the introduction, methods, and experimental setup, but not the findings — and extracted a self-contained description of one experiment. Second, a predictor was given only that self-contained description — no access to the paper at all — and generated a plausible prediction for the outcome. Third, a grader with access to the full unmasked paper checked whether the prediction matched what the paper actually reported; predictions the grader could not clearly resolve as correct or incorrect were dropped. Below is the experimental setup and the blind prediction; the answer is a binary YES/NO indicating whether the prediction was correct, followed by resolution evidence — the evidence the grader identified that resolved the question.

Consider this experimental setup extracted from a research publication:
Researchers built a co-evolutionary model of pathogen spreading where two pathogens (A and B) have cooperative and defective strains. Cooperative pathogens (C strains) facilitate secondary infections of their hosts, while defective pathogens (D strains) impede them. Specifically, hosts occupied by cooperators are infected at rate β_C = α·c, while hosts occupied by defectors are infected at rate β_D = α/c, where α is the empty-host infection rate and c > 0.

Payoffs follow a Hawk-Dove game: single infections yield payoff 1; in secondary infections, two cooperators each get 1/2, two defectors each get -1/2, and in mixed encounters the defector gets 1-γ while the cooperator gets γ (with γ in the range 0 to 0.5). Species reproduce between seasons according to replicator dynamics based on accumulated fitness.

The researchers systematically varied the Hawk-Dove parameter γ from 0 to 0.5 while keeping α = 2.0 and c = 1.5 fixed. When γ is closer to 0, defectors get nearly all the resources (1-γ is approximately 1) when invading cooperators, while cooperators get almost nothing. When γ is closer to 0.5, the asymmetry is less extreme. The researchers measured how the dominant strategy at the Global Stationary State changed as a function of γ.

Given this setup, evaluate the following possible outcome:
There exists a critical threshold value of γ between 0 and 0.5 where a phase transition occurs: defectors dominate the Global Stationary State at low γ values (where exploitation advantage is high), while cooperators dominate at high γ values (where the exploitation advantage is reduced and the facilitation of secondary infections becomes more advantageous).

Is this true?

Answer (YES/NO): NO